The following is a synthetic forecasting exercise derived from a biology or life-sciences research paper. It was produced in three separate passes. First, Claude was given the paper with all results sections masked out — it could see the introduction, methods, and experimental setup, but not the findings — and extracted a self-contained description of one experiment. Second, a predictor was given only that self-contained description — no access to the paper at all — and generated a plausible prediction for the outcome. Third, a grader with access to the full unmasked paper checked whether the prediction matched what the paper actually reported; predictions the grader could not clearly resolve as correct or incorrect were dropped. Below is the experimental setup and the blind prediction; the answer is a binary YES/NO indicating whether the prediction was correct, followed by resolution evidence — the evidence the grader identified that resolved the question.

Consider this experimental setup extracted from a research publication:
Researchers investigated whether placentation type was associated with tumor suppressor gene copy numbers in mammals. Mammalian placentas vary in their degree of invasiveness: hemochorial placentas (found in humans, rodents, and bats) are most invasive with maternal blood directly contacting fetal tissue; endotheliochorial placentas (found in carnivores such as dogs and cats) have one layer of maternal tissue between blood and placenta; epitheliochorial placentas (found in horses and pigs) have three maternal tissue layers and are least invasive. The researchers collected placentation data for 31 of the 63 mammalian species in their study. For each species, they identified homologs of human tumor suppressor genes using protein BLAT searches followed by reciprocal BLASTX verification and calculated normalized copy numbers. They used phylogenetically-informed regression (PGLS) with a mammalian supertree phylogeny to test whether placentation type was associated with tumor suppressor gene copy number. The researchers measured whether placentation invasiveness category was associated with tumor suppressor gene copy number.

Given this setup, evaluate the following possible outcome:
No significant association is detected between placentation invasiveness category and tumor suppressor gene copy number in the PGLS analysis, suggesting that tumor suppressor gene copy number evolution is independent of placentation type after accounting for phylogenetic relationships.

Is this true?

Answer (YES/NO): YES